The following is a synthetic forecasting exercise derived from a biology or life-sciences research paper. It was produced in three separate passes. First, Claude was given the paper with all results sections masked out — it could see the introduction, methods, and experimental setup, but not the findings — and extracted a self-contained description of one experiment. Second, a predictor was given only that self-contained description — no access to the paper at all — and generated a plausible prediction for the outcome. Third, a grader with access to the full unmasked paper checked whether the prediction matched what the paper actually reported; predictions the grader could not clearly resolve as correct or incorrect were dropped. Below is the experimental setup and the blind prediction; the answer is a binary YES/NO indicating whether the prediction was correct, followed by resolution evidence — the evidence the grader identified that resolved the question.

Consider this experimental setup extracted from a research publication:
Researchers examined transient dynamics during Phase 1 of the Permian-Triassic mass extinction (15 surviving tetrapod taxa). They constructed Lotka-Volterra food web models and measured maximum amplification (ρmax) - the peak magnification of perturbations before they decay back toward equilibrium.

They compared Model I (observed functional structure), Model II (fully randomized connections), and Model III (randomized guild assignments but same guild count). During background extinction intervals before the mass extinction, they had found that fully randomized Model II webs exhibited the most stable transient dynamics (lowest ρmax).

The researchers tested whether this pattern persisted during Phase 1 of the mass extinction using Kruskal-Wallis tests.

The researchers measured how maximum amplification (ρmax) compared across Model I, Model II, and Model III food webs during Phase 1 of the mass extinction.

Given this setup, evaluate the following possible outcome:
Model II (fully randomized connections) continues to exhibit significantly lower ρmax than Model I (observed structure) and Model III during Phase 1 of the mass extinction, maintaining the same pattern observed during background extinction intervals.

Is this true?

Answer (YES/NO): NO